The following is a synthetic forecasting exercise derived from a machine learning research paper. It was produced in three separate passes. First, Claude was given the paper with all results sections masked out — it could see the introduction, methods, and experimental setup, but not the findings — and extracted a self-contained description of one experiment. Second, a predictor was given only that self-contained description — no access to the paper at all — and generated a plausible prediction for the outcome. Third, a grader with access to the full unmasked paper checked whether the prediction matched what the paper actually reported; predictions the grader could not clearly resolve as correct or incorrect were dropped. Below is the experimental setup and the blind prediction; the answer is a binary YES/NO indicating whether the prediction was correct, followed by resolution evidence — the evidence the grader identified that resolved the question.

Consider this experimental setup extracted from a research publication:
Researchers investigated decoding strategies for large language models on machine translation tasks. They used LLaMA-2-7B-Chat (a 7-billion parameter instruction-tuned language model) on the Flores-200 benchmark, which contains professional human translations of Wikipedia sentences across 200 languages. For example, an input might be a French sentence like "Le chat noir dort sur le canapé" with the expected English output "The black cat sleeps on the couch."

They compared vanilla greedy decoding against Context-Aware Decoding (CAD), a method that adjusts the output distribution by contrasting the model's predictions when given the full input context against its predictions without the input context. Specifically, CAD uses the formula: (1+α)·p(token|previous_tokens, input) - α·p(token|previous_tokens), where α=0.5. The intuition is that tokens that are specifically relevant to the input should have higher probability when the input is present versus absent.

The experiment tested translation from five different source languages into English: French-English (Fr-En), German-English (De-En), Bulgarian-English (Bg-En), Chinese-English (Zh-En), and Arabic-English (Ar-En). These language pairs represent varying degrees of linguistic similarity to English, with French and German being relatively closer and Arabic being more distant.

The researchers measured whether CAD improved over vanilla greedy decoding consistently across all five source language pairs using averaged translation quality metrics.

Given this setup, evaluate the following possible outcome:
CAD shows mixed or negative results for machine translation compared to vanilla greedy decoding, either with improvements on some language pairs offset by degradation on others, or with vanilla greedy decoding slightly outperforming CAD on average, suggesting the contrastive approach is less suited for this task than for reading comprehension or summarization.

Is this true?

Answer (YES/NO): YES